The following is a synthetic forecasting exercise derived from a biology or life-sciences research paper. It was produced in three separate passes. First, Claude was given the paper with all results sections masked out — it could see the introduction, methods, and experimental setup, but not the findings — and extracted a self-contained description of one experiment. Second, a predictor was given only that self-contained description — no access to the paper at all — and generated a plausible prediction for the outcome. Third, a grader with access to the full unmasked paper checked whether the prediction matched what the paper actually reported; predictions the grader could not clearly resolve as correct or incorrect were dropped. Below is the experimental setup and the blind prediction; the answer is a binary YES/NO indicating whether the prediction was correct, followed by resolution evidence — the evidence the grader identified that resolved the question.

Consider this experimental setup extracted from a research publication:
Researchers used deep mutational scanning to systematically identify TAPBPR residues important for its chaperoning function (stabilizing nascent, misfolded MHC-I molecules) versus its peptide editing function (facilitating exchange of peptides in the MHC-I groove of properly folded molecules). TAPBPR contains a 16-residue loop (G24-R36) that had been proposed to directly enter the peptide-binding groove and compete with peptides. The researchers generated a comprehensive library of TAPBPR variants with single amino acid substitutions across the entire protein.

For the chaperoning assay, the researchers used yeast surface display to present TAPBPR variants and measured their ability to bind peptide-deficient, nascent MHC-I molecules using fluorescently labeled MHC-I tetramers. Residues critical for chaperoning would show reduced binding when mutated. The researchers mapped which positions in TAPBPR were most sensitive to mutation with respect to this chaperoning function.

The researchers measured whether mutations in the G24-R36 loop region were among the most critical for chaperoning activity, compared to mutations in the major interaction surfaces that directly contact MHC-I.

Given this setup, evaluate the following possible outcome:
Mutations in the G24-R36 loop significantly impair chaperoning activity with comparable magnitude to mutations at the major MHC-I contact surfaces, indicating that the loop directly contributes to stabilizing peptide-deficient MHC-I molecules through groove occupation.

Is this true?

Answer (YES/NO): NO